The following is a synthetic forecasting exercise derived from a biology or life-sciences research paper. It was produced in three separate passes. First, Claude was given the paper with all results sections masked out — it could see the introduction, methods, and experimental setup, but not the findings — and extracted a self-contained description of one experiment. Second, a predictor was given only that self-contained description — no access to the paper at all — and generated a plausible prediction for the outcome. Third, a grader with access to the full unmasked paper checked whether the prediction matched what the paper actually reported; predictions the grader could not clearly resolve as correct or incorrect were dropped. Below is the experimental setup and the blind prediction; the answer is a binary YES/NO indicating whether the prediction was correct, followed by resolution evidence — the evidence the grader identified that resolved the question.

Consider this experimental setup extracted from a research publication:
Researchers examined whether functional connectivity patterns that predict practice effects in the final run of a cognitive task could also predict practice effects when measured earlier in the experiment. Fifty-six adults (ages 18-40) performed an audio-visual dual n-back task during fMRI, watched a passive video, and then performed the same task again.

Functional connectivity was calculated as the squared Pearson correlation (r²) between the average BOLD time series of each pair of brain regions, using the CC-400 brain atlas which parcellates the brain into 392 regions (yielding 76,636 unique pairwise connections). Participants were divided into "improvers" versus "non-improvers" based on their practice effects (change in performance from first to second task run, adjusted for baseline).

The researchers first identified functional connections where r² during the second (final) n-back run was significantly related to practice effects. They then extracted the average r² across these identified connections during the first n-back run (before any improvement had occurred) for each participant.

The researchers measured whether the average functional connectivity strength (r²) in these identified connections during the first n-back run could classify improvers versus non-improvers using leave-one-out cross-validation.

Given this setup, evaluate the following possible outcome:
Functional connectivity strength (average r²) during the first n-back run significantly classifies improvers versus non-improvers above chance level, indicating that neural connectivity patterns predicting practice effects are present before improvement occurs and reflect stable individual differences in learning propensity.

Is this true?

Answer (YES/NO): NO